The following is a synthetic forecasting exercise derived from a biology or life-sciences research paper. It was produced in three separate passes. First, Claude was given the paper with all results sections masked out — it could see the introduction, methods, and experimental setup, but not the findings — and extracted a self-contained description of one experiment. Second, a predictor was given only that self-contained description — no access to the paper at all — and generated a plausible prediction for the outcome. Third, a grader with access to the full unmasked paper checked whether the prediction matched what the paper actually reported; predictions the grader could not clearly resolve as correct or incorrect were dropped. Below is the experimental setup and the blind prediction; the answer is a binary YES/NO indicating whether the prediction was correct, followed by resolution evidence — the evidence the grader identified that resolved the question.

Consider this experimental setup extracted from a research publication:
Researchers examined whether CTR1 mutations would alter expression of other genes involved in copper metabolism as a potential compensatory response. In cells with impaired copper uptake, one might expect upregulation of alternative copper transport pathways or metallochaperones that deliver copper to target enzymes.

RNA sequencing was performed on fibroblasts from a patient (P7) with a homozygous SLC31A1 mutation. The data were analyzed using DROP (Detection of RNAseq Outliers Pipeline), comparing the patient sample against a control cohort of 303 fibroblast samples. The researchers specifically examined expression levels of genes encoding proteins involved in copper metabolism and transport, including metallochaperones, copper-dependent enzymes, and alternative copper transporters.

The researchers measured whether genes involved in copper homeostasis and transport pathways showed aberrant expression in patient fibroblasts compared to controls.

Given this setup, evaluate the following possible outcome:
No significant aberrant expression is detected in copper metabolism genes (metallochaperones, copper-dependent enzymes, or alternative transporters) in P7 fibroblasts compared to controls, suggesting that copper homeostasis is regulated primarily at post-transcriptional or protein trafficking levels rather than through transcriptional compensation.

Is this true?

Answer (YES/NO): YES